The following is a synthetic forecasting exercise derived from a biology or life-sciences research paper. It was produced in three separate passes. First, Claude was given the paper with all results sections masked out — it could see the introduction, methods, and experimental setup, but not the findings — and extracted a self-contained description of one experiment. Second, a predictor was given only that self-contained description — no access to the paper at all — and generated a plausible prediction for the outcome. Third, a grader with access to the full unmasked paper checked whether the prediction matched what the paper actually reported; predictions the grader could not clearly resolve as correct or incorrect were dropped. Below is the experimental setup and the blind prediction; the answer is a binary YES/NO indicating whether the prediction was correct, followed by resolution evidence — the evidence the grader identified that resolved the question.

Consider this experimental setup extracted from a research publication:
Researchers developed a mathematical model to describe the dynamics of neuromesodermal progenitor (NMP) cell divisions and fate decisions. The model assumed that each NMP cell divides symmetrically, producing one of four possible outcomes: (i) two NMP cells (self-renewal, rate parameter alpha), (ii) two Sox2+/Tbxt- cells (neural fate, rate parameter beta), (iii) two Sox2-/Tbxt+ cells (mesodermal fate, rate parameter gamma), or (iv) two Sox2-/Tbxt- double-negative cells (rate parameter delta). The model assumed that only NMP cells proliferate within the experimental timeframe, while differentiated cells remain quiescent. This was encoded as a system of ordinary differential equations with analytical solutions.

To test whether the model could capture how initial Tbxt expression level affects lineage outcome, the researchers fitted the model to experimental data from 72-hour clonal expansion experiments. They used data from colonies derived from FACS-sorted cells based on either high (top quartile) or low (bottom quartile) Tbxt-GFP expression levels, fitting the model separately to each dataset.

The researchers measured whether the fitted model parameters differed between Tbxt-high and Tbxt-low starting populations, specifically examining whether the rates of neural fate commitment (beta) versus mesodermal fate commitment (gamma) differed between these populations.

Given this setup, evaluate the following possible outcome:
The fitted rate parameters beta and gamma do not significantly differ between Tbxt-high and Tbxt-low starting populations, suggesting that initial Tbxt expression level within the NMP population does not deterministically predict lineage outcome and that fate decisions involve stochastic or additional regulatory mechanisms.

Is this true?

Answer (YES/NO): NO